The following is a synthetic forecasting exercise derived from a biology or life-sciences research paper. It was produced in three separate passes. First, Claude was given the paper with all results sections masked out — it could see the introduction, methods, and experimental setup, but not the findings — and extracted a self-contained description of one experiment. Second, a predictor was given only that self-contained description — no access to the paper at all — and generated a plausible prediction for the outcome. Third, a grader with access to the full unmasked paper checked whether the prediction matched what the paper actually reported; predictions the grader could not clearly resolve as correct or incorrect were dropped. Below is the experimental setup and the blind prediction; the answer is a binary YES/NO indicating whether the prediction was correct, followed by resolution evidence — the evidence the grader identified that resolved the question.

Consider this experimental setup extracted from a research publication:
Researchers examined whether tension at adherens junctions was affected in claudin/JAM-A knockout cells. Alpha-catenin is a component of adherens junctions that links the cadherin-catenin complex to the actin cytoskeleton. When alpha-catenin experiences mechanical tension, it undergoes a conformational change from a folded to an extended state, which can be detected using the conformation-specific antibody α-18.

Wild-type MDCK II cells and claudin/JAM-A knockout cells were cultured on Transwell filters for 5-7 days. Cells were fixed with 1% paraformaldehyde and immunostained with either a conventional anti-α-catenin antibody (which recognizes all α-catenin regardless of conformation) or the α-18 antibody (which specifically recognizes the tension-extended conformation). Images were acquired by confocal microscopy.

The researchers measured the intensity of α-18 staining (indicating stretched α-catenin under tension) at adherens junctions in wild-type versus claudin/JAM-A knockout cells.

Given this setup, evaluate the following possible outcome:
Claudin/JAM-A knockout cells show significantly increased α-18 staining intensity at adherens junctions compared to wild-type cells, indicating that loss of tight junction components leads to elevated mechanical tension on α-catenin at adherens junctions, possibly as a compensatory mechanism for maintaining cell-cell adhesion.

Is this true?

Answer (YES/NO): YES